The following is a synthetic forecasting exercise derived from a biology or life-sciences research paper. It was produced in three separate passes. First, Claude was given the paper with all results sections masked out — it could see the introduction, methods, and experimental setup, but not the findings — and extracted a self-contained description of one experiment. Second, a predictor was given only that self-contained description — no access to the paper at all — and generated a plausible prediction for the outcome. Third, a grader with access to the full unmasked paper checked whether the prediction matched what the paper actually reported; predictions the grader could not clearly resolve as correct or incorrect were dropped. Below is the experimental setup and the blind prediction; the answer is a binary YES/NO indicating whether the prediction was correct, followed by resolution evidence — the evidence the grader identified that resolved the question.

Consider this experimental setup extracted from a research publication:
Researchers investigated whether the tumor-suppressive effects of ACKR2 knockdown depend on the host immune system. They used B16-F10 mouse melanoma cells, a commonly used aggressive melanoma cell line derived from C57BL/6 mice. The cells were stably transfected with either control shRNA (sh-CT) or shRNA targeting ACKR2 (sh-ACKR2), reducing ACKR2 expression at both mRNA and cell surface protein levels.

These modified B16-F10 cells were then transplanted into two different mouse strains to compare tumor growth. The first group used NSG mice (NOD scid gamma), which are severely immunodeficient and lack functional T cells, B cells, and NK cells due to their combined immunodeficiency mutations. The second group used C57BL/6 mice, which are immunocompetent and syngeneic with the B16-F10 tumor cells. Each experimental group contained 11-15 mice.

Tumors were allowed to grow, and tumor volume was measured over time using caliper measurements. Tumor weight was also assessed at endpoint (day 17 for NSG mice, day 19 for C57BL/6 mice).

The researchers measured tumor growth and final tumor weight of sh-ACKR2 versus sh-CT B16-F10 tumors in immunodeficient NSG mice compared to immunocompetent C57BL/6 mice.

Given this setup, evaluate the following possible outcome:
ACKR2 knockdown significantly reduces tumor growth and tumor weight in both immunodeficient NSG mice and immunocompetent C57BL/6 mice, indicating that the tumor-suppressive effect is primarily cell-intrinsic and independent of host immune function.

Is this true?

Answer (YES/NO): NO